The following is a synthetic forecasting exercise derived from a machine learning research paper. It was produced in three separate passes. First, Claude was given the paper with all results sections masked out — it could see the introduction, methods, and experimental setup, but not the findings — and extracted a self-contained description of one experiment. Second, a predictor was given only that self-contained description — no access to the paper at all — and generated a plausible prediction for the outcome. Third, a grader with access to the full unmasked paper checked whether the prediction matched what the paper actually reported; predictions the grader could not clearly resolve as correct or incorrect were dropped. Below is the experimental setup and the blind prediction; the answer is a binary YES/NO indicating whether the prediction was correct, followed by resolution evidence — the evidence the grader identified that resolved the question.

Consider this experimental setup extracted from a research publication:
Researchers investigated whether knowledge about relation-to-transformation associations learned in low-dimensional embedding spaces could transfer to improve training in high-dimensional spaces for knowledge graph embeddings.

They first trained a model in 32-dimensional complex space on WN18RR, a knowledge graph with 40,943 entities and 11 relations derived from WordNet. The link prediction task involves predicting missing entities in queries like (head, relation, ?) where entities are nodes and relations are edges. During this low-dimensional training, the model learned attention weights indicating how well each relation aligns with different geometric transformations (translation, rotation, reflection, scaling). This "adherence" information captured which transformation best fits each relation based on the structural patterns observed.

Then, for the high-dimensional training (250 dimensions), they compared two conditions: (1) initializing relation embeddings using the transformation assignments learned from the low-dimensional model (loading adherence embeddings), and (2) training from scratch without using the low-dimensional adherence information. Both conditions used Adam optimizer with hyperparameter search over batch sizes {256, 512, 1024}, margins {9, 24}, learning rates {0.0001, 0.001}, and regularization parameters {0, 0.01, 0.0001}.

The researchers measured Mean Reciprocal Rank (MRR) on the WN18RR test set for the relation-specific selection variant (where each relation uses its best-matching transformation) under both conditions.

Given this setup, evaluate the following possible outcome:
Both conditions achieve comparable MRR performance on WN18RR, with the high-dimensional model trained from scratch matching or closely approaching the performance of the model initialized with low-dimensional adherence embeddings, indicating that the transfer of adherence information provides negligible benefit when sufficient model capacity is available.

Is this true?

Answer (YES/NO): NO